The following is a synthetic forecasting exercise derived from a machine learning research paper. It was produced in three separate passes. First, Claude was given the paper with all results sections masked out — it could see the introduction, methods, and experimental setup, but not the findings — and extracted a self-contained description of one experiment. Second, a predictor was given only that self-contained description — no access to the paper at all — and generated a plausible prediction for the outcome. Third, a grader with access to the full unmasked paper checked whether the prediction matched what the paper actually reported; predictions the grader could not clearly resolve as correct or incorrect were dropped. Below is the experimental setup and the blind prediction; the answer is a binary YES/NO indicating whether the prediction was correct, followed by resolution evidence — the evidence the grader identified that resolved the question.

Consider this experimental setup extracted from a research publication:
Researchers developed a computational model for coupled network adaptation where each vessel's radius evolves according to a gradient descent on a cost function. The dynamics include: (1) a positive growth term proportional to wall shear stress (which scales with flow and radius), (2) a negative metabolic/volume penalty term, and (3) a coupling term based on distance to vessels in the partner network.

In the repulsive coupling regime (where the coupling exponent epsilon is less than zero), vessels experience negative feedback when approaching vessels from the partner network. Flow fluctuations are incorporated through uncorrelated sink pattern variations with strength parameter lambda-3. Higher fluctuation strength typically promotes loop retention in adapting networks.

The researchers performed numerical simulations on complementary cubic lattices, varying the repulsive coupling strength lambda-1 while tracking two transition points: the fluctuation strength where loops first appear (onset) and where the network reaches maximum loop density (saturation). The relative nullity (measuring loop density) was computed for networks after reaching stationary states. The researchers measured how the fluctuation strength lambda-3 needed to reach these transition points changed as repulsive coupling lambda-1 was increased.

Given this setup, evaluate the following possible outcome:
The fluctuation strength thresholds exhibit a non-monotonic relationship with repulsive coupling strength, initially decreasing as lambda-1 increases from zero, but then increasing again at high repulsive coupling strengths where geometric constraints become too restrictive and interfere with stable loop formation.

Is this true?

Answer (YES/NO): NO